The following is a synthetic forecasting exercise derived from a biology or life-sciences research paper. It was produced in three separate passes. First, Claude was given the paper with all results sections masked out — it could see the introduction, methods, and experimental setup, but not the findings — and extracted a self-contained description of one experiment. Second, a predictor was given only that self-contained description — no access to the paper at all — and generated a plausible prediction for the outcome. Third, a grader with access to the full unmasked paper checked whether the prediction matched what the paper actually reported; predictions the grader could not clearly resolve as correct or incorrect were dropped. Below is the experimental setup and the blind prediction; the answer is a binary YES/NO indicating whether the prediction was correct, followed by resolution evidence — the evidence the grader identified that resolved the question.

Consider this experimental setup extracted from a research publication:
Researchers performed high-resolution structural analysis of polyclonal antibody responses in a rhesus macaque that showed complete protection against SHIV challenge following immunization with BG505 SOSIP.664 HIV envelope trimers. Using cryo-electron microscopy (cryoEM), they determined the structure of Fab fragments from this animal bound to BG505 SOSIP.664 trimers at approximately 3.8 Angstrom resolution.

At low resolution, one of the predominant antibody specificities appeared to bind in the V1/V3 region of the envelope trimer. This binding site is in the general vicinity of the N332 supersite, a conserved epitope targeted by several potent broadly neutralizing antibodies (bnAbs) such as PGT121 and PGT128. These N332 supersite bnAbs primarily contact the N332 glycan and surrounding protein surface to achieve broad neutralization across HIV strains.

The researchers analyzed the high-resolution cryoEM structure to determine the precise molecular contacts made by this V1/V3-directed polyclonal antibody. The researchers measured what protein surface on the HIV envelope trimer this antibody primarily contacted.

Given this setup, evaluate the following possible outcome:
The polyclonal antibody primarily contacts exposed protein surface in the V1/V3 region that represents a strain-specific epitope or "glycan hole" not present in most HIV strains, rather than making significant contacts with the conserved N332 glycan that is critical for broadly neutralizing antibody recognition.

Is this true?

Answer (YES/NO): YES